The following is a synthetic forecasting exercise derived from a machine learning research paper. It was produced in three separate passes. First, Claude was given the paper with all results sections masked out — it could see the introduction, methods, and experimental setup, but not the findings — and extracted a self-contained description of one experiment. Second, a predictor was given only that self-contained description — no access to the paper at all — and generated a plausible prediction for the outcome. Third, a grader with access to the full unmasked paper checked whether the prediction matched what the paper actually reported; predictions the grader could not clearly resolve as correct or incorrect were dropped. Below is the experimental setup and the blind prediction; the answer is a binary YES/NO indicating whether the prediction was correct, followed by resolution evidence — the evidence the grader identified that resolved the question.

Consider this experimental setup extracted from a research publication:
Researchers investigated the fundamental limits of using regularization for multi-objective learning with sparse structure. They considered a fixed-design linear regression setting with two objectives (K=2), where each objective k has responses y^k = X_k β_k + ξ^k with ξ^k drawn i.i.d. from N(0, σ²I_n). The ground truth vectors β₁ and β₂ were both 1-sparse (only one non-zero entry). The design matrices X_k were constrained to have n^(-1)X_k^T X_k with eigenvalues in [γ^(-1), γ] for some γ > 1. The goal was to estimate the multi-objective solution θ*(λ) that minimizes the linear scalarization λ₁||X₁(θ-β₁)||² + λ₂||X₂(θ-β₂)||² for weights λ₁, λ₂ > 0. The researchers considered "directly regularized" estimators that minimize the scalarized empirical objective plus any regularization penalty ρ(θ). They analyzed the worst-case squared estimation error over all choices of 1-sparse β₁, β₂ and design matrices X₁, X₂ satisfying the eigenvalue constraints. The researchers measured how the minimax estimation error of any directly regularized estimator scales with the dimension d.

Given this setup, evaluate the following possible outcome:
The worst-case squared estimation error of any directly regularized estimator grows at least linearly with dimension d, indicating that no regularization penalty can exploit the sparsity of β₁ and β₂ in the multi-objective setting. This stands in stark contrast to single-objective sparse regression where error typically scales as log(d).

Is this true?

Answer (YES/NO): YES